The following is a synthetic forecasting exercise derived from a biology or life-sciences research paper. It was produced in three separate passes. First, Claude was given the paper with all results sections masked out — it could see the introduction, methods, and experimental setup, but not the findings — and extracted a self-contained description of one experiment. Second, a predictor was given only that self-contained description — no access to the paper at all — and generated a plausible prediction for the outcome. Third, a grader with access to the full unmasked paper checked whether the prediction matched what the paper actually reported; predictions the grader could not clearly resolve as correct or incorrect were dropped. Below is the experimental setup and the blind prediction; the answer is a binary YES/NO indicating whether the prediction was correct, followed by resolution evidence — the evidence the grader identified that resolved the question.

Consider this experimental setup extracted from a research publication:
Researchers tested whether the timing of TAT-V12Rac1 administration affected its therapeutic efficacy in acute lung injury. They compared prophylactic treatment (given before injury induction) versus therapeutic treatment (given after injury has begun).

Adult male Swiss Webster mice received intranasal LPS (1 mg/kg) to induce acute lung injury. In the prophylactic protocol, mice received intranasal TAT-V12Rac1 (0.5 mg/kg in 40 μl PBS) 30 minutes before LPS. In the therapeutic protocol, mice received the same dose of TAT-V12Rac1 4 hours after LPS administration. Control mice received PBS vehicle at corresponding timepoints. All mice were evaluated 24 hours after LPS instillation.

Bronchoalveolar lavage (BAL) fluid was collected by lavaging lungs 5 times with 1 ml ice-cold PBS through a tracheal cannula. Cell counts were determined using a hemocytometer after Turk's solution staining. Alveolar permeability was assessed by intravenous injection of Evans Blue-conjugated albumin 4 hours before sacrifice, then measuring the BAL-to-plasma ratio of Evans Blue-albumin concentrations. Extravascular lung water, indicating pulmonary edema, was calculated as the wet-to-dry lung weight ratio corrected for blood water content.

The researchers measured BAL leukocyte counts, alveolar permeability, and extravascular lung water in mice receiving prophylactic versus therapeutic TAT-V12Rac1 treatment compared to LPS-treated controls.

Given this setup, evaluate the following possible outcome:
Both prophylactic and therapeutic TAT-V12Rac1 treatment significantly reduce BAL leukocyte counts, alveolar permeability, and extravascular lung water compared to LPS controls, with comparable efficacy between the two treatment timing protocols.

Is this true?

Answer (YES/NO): NO